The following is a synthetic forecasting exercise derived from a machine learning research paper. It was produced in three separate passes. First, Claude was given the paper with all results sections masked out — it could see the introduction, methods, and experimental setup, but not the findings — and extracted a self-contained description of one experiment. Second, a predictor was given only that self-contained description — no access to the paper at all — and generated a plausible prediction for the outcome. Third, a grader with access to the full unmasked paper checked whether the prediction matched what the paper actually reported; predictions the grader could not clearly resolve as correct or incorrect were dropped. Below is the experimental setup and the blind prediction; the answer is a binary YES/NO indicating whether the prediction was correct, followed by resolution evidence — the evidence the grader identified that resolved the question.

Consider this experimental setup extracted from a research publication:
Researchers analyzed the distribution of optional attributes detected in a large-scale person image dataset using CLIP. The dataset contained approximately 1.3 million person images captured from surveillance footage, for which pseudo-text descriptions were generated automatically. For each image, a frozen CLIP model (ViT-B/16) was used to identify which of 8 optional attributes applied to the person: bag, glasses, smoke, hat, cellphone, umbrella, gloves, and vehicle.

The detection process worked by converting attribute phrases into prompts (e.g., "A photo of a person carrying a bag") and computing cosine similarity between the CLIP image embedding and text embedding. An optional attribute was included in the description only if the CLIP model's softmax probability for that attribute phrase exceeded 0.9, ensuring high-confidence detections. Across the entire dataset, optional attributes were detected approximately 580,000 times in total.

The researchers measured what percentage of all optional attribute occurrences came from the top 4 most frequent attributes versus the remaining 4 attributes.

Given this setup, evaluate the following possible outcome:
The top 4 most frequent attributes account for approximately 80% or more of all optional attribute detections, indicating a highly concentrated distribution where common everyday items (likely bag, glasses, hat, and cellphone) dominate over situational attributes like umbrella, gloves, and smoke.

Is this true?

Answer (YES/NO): YES